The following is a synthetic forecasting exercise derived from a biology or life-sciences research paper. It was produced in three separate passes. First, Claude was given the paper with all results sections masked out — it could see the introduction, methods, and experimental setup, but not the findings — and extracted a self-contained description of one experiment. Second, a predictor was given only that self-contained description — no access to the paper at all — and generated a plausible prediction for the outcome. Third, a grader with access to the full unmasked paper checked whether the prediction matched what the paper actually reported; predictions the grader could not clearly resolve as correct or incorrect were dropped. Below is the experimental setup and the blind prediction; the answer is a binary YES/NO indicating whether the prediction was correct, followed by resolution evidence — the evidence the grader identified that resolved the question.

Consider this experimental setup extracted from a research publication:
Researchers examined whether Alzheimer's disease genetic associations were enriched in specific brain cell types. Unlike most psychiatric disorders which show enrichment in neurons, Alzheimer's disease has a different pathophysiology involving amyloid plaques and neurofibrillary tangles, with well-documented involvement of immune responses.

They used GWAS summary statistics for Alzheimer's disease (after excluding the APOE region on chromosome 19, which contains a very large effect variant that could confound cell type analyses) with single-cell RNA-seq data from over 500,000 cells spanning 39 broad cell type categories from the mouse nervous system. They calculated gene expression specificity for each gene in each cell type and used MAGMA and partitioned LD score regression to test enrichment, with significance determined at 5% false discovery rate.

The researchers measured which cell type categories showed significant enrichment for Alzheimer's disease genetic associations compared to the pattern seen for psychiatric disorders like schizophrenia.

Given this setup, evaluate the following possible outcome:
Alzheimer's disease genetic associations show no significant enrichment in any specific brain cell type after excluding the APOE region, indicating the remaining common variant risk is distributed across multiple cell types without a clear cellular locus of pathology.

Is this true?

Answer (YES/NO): NO